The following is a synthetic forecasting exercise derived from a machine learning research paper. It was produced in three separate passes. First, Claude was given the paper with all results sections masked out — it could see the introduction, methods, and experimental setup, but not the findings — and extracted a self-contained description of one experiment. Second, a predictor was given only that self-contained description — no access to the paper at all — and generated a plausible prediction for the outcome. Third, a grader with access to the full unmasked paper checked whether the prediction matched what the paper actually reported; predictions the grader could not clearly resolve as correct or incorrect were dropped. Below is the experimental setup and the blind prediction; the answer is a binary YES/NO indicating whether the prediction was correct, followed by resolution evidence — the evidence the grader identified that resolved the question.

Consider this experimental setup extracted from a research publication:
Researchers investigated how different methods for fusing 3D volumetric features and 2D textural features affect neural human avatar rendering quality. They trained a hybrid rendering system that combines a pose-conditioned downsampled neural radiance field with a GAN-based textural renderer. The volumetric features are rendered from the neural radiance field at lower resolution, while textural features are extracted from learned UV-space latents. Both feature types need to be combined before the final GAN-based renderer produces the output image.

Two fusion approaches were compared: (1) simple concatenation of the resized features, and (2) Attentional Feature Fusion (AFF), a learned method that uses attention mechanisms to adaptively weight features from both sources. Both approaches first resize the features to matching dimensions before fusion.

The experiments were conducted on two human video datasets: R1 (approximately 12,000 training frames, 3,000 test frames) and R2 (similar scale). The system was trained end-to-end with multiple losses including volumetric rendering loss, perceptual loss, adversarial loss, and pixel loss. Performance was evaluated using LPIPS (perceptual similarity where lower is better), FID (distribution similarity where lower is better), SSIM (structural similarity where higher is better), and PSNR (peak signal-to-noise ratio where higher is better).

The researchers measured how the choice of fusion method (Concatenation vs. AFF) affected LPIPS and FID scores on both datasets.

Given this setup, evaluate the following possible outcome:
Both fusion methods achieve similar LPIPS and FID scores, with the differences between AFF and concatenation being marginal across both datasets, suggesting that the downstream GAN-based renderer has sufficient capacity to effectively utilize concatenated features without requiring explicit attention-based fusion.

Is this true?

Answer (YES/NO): NO